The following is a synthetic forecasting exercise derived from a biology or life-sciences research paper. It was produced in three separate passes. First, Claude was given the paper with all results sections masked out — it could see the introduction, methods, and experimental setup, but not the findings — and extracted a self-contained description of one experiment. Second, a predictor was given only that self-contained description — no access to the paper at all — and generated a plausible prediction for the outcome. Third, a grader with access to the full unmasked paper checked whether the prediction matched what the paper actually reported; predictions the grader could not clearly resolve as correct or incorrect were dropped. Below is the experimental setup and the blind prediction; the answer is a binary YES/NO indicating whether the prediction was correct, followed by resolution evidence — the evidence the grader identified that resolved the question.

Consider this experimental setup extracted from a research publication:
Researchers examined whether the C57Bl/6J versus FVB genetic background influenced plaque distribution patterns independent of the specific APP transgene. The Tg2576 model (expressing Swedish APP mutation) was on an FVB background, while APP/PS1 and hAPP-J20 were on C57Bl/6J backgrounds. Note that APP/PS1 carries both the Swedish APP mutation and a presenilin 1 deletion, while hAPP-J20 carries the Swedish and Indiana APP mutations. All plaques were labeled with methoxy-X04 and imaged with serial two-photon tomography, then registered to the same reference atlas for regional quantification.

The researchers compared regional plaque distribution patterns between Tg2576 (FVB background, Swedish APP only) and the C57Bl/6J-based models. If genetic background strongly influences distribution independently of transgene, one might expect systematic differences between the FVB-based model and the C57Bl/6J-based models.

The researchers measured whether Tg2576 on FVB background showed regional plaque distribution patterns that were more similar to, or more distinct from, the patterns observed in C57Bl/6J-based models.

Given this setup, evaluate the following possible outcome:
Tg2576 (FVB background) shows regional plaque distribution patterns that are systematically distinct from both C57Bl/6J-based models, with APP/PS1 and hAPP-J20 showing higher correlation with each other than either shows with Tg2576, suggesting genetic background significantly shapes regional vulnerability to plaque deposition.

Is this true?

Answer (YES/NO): NO